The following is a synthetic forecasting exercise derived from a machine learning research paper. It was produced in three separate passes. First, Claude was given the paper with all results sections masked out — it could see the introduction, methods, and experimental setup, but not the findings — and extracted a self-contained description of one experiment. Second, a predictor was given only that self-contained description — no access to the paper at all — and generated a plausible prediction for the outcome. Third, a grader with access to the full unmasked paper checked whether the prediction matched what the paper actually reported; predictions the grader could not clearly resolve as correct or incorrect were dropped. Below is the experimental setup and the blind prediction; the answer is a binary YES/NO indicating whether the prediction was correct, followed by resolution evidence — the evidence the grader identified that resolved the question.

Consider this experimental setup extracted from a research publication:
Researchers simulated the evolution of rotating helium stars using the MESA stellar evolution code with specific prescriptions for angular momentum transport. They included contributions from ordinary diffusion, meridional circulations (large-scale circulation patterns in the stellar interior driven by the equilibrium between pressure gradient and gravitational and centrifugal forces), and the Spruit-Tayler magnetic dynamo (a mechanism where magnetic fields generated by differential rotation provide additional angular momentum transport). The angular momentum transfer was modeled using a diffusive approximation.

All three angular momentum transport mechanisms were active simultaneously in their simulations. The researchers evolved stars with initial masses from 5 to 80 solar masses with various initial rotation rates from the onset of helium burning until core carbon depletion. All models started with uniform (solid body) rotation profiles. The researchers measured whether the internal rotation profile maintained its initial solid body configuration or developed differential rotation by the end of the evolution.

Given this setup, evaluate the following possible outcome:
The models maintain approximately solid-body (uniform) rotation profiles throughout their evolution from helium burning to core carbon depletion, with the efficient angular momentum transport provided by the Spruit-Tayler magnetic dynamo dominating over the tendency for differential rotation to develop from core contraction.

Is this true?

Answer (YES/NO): NO